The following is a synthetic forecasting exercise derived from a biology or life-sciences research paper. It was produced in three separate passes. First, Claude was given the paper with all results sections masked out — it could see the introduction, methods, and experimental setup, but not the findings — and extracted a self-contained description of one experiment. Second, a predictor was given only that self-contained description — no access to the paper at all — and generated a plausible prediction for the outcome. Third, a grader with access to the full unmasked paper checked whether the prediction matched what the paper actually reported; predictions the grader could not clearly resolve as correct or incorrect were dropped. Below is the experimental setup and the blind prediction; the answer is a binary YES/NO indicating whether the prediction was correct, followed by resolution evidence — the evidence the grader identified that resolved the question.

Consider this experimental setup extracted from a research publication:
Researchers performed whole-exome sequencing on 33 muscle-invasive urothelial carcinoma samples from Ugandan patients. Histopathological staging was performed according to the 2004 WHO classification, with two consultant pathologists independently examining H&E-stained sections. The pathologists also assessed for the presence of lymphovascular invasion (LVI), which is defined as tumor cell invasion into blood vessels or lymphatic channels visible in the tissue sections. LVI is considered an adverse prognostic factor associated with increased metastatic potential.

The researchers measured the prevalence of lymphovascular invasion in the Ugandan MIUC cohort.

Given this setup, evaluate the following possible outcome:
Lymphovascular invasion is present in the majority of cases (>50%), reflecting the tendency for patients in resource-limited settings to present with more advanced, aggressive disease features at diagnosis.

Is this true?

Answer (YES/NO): YES